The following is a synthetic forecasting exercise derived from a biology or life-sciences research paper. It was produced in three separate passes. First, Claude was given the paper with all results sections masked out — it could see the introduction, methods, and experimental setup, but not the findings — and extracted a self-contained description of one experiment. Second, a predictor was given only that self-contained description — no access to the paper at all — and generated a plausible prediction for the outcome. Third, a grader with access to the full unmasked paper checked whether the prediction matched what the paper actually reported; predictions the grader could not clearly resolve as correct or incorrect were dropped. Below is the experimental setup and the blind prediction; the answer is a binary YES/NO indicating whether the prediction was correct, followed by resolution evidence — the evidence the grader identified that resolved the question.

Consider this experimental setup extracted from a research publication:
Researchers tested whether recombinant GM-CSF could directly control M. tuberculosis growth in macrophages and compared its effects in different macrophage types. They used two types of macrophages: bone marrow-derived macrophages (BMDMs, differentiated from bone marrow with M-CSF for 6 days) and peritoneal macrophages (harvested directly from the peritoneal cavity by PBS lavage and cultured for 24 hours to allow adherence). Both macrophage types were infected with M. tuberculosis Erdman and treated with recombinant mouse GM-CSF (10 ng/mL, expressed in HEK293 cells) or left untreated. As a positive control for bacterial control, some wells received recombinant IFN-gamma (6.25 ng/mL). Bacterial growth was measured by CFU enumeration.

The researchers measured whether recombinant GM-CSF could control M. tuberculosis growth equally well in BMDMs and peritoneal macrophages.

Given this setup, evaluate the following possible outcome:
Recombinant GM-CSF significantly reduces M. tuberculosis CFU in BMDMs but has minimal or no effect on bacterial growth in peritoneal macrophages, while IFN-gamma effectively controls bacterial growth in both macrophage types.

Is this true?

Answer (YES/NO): NO